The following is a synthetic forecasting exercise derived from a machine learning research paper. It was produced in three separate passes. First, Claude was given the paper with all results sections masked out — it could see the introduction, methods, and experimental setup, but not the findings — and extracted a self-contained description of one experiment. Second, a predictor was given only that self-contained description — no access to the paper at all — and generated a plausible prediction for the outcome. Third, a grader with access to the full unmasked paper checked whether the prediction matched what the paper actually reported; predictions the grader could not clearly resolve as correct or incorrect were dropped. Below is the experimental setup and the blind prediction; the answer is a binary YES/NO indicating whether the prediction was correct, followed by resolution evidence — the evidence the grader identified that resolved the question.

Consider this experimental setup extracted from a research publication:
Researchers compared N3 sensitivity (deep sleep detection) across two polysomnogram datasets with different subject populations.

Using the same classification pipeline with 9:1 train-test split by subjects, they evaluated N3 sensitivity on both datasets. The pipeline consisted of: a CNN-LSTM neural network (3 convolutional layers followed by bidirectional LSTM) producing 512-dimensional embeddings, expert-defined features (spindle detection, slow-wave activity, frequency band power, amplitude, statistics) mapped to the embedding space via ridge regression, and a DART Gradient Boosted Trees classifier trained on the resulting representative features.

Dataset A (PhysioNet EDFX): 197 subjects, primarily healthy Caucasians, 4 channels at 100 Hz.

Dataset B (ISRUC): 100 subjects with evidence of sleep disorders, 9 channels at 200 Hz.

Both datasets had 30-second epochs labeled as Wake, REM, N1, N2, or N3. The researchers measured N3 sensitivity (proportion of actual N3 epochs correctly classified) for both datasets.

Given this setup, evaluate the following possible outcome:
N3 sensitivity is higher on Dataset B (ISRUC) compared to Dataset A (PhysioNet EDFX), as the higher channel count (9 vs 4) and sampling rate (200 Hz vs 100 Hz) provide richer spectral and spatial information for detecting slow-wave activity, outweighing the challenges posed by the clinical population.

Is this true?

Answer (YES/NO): YES